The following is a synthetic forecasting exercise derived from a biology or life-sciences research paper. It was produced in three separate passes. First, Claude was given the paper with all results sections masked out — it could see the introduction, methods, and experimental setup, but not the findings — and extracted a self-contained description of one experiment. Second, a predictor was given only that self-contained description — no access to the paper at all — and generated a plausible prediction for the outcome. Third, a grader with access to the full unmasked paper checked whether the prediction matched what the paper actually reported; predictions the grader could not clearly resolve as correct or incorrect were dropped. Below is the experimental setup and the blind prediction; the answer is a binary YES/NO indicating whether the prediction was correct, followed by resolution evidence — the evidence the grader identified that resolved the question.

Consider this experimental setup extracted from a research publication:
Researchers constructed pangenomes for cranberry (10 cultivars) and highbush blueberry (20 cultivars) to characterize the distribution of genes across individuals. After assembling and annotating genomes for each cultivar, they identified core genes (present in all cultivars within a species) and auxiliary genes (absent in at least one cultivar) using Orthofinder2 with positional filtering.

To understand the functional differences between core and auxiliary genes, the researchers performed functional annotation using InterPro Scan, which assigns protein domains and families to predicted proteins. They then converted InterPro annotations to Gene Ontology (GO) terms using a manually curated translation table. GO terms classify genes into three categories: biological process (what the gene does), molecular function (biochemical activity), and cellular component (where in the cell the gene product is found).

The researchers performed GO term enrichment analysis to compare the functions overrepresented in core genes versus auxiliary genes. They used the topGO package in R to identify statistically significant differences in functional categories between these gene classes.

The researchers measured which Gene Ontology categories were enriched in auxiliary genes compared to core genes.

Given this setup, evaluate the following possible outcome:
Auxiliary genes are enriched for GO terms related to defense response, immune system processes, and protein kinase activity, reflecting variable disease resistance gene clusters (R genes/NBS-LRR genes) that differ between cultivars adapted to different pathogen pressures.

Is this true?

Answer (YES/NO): NO